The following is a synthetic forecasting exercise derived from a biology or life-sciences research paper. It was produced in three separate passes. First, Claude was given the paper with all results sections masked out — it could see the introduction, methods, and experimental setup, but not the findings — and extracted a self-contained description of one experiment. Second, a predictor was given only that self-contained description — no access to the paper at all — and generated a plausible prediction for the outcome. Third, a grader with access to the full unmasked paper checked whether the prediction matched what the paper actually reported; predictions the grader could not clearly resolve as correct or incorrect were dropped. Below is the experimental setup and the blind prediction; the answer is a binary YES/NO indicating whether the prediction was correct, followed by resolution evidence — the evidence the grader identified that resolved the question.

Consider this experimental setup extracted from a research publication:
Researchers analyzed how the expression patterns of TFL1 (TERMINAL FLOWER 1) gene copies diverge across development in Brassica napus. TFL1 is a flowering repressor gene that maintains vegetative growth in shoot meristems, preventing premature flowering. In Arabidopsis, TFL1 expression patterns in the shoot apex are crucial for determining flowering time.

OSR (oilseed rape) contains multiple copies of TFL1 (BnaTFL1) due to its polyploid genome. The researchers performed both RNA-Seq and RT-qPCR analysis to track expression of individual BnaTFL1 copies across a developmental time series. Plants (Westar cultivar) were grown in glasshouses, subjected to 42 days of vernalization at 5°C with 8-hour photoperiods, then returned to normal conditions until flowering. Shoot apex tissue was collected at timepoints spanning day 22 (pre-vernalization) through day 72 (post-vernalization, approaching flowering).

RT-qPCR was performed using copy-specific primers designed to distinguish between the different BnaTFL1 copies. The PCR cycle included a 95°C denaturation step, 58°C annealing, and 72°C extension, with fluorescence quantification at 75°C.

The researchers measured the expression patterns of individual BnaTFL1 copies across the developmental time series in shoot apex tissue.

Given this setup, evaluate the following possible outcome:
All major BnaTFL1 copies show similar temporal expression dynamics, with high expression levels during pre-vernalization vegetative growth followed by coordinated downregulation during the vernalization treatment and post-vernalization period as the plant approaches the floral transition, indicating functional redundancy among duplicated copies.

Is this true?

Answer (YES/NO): NO